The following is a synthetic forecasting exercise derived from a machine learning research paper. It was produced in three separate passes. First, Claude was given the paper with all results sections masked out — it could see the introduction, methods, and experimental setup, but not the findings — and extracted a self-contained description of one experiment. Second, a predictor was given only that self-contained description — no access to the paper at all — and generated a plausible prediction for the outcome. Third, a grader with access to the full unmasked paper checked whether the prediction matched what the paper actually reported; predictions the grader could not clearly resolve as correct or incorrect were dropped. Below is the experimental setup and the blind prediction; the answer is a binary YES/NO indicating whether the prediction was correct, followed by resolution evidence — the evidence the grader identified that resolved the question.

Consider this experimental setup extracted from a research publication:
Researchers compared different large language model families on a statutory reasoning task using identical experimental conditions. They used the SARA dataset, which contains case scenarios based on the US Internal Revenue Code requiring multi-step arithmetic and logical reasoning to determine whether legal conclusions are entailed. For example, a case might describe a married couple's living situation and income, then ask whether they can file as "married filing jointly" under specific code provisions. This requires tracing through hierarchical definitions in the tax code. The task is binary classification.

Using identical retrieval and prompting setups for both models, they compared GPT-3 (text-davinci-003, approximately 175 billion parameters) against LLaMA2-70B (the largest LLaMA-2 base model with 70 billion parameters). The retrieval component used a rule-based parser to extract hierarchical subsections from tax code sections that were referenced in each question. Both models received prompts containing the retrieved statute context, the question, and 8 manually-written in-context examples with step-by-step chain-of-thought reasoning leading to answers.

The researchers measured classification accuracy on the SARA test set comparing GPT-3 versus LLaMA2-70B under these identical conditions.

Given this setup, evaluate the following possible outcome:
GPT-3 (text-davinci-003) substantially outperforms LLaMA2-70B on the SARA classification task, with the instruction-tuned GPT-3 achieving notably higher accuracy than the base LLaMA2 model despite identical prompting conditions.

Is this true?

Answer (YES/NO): YES